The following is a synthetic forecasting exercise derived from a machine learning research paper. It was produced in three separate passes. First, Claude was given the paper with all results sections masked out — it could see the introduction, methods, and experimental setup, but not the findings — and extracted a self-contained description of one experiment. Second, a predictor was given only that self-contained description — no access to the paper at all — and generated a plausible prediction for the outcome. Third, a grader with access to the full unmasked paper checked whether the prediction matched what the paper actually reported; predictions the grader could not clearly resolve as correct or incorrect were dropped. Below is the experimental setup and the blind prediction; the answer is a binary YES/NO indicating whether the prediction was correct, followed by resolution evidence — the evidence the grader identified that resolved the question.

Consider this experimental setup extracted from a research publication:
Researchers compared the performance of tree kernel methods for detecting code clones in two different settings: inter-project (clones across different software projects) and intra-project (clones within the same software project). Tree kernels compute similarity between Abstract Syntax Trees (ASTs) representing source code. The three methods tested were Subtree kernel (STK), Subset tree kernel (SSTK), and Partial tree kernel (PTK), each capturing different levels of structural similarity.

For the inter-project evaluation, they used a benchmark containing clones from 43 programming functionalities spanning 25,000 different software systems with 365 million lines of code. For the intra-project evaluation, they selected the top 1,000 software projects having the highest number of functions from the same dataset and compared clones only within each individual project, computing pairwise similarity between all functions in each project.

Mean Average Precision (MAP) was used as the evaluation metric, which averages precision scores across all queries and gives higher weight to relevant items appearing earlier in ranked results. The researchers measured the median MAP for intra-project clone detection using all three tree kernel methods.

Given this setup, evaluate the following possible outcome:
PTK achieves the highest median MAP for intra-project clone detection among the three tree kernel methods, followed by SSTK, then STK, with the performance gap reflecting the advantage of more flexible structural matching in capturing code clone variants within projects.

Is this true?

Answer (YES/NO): NO